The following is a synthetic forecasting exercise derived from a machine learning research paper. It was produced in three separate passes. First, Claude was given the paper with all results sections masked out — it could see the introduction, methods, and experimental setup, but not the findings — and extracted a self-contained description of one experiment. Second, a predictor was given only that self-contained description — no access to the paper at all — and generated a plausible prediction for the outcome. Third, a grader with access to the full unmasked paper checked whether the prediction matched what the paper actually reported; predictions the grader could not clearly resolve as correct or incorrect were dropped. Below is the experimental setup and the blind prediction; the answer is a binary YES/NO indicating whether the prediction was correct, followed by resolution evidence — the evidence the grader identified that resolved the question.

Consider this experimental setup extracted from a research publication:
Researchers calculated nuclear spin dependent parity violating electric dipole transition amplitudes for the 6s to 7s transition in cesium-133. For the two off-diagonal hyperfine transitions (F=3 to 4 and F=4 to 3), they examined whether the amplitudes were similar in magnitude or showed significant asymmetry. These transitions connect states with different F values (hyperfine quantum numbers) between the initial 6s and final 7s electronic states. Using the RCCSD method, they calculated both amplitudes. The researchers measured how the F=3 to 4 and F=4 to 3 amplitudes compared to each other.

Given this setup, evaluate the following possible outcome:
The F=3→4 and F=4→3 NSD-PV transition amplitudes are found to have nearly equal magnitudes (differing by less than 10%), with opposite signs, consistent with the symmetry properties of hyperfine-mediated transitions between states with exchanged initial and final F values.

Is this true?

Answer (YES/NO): NO